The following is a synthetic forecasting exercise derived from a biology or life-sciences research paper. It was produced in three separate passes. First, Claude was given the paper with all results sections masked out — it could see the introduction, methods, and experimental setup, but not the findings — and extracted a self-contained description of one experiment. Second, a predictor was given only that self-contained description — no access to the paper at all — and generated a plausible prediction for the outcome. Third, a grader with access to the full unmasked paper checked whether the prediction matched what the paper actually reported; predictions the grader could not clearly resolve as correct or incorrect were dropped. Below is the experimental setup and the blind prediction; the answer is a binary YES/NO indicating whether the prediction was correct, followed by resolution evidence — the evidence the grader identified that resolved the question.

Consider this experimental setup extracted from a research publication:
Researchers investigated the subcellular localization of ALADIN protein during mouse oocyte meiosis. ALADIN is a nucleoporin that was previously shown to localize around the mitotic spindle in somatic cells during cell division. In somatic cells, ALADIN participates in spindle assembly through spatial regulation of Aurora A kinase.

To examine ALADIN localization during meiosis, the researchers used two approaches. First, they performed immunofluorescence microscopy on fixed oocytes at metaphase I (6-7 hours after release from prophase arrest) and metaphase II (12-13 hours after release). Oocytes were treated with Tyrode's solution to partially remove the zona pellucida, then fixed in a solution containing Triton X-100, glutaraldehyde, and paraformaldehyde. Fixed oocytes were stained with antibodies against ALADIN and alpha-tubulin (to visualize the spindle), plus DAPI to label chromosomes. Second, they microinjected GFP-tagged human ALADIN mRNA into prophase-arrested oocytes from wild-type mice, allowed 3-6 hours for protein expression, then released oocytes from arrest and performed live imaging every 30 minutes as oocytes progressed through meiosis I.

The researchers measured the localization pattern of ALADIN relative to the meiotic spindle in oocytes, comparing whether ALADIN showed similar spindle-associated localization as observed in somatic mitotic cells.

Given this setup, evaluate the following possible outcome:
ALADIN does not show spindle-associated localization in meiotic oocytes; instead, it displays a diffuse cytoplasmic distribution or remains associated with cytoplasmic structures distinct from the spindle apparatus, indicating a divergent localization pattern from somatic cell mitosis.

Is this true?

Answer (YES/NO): NO